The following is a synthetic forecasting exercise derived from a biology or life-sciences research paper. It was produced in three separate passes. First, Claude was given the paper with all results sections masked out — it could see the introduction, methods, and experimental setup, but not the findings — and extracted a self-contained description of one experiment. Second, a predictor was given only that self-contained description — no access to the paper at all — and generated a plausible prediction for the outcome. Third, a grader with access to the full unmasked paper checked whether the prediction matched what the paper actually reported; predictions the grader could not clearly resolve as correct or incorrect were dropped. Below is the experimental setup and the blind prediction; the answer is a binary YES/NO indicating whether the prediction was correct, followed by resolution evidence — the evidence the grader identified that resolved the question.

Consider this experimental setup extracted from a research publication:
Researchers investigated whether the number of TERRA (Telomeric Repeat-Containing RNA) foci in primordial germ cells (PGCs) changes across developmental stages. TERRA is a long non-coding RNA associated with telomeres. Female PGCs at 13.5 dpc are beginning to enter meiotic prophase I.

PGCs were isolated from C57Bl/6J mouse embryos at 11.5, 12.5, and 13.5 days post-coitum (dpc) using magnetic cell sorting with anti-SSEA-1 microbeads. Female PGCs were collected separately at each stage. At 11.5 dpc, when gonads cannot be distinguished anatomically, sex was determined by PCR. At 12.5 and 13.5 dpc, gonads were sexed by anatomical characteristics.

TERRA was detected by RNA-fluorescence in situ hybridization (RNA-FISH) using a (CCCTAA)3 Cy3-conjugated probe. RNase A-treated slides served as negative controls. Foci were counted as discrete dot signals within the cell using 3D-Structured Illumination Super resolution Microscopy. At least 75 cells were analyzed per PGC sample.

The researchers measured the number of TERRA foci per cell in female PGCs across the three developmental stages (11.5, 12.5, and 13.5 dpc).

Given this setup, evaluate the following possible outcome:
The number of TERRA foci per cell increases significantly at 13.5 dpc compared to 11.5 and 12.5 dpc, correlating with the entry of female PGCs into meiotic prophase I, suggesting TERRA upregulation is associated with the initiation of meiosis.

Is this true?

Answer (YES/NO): YES